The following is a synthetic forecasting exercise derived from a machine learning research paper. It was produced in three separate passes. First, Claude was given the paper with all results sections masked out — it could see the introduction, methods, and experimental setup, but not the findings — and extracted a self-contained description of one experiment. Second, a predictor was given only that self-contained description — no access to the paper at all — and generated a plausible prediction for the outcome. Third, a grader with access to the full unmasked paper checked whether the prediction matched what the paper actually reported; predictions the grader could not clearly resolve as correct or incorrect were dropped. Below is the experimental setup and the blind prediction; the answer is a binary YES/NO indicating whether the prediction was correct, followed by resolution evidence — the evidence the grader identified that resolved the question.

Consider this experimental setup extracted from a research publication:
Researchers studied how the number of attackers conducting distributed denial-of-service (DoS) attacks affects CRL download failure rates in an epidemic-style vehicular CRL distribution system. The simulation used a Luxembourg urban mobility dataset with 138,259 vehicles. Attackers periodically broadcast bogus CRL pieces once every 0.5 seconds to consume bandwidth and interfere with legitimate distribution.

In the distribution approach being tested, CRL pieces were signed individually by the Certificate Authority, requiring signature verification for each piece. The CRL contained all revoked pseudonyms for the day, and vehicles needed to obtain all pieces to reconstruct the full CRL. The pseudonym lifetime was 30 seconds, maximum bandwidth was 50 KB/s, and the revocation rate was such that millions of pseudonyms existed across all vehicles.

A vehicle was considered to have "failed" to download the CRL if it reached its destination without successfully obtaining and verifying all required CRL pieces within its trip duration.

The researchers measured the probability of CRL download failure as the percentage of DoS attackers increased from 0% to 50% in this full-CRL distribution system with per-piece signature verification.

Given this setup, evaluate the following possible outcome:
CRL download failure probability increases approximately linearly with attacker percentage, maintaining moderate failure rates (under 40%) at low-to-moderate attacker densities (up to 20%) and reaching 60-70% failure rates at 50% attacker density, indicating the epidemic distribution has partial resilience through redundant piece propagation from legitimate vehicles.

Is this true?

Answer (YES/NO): NO